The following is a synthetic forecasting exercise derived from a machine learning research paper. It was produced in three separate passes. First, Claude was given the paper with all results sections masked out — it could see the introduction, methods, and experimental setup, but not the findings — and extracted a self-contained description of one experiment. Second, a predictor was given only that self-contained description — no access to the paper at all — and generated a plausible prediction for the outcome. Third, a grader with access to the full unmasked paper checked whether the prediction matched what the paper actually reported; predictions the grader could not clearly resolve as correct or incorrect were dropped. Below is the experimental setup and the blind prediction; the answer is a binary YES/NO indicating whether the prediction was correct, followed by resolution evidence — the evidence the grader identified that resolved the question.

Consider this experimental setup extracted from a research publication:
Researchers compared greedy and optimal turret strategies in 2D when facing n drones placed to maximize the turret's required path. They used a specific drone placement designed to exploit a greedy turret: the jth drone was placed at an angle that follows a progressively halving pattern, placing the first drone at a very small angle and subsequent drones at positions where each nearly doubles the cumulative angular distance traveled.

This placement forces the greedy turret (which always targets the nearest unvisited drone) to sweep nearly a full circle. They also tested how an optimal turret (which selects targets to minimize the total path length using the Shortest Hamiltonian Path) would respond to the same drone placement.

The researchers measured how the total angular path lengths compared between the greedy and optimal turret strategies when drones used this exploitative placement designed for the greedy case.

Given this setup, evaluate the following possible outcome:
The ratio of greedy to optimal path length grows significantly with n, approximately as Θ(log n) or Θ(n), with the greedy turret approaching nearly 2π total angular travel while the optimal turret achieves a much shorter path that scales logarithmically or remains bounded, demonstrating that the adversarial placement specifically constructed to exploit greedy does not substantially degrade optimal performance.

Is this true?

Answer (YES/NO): NO